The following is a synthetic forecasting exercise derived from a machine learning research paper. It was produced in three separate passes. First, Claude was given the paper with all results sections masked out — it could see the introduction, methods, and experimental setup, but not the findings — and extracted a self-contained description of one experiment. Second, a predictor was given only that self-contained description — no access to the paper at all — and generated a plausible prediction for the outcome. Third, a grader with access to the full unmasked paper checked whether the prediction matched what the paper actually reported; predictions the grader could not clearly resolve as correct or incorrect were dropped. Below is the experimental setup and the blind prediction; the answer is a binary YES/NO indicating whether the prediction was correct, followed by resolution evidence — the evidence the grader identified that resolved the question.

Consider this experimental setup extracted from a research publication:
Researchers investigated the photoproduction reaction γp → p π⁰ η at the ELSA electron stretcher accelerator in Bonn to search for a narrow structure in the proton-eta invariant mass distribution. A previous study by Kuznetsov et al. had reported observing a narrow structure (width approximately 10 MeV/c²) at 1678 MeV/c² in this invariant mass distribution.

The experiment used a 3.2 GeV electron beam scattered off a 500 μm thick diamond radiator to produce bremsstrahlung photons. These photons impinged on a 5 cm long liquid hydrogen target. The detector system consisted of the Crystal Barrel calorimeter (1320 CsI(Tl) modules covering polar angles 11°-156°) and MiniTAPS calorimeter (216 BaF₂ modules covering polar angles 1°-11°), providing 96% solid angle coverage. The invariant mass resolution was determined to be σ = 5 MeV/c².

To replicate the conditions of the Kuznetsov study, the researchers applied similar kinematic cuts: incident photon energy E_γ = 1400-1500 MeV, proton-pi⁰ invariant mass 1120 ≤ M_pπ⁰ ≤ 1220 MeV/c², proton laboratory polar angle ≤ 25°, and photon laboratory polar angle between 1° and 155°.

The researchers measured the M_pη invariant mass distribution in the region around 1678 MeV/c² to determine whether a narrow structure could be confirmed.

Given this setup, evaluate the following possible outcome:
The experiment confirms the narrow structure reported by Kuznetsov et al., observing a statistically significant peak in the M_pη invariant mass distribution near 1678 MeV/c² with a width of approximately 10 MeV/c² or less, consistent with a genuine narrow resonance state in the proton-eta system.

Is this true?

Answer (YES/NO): NO